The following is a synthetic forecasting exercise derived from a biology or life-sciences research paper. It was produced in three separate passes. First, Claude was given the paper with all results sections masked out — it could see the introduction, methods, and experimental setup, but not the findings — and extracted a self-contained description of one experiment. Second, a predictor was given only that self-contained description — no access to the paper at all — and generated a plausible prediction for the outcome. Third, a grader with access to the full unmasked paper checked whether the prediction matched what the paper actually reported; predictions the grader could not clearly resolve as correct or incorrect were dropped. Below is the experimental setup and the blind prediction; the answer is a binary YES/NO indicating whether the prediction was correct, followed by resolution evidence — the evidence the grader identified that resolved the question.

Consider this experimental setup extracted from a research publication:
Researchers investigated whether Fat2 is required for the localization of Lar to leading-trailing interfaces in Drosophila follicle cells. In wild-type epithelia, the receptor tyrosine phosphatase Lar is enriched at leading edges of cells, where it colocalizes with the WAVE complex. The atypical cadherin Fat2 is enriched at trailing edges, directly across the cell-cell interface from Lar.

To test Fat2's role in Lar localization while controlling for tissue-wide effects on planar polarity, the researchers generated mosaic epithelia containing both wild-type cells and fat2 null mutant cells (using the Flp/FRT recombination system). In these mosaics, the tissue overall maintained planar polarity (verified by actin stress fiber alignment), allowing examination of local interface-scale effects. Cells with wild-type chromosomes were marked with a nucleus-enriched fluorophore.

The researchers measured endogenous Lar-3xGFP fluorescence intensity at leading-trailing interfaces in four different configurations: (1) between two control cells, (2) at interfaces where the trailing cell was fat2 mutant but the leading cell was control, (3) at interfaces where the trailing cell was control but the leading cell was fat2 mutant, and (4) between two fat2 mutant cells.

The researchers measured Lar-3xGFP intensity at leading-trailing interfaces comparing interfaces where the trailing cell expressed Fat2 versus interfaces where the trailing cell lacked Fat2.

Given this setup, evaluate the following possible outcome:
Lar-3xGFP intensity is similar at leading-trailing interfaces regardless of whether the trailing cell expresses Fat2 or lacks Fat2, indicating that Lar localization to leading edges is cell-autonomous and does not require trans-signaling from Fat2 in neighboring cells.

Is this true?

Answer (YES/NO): NO